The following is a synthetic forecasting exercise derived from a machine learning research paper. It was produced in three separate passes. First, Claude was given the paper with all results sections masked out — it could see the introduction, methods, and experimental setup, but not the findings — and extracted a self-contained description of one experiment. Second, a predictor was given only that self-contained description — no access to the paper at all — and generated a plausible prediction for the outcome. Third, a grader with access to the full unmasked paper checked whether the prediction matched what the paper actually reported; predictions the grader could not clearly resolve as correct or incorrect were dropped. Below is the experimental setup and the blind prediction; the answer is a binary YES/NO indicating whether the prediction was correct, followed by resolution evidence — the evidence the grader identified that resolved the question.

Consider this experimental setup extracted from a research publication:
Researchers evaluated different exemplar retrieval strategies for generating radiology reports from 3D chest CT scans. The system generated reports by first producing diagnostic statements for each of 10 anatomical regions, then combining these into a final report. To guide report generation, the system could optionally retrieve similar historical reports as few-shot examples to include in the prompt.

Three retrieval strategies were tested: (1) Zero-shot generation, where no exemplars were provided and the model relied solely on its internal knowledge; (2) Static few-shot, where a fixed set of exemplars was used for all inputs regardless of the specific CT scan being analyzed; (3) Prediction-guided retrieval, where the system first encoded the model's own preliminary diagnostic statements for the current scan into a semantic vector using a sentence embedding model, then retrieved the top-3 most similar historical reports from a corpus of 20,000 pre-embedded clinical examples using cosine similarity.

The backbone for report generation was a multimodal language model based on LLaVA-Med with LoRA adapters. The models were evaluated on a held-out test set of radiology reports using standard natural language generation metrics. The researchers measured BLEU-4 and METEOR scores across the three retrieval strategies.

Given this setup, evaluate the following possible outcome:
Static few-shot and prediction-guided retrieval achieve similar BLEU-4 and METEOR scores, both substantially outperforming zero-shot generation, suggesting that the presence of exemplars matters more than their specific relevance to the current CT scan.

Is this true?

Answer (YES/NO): NO